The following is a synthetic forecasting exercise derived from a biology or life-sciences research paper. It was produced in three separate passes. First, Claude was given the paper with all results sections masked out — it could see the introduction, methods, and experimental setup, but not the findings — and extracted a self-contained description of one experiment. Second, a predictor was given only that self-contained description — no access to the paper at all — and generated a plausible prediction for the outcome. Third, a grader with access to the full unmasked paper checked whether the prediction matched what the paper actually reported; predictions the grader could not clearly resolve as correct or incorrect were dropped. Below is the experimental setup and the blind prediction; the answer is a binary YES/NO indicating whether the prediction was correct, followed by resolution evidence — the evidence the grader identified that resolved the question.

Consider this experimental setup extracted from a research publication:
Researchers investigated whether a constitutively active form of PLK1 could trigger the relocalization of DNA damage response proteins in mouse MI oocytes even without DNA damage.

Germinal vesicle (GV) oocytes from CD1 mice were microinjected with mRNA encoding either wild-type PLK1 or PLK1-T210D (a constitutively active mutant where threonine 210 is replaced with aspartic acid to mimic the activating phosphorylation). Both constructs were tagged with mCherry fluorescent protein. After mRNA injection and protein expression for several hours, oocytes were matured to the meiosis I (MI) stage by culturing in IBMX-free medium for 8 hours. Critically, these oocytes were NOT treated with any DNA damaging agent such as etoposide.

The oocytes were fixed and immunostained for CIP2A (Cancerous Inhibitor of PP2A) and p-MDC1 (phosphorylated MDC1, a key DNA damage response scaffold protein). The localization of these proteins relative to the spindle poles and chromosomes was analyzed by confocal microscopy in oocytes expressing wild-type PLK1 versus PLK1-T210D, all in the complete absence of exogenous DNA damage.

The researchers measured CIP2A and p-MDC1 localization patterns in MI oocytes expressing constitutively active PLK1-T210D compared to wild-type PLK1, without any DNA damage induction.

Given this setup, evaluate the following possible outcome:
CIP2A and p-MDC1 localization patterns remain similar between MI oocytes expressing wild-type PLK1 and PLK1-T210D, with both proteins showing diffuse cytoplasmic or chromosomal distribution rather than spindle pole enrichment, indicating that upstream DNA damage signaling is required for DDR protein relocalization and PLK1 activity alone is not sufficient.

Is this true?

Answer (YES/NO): NO